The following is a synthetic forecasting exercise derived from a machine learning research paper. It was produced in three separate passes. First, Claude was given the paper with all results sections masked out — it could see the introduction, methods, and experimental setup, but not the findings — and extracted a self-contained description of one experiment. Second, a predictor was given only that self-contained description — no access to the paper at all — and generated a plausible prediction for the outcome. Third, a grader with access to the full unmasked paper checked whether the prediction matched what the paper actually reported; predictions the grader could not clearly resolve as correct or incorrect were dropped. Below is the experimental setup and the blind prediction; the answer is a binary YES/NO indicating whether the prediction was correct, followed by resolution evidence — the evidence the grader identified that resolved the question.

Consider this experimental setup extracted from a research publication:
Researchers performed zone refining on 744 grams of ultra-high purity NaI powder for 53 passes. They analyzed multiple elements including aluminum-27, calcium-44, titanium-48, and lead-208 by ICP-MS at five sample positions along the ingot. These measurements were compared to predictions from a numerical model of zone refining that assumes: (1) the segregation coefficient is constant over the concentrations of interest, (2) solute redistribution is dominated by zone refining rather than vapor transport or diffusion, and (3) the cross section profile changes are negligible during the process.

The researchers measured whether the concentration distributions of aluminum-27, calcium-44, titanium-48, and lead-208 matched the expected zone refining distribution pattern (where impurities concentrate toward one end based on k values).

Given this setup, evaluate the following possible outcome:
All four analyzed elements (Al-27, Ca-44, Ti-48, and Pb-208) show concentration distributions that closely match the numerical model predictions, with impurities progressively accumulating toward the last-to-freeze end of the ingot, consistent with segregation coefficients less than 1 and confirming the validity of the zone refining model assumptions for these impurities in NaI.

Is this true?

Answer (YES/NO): NO